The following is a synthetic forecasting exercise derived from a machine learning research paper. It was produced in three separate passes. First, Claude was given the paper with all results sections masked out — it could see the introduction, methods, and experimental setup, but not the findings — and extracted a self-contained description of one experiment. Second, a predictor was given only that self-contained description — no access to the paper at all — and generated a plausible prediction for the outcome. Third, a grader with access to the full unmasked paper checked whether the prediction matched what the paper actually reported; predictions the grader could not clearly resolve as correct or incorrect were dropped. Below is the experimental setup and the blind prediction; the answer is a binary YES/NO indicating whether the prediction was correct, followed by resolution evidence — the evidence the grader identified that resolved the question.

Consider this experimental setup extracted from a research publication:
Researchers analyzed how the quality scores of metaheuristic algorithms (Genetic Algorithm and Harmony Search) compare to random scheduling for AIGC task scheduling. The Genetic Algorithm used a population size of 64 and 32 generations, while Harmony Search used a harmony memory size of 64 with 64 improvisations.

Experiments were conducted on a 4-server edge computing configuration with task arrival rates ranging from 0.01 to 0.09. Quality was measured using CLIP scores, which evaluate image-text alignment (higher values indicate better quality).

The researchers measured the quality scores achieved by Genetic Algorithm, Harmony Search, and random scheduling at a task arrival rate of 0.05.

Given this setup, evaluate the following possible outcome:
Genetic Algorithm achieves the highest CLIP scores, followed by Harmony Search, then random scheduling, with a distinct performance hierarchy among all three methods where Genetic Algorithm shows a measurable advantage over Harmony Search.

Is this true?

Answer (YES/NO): NO